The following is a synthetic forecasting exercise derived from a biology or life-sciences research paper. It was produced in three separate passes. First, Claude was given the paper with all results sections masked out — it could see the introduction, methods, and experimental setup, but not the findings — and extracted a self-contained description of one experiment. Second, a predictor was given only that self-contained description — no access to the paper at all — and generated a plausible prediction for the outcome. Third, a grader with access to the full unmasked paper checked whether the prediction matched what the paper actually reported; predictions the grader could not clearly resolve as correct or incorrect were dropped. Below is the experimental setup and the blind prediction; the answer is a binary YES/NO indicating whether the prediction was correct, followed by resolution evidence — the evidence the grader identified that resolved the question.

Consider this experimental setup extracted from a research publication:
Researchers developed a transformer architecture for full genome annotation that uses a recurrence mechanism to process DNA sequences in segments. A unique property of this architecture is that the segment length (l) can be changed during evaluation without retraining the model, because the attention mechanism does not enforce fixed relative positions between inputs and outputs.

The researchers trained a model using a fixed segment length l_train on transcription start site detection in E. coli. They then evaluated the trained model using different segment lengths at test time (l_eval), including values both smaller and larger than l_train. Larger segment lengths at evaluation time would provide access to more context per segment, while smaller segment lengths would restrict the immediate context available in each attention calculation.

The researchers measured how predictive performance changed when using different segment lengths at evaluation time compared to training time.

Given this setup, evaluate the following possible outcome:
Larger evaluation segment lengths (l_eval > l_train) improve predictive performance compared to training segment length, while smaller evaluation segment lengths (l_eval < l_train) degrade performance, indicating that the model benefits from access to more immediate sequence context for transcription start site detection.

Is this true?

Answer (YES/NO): NO